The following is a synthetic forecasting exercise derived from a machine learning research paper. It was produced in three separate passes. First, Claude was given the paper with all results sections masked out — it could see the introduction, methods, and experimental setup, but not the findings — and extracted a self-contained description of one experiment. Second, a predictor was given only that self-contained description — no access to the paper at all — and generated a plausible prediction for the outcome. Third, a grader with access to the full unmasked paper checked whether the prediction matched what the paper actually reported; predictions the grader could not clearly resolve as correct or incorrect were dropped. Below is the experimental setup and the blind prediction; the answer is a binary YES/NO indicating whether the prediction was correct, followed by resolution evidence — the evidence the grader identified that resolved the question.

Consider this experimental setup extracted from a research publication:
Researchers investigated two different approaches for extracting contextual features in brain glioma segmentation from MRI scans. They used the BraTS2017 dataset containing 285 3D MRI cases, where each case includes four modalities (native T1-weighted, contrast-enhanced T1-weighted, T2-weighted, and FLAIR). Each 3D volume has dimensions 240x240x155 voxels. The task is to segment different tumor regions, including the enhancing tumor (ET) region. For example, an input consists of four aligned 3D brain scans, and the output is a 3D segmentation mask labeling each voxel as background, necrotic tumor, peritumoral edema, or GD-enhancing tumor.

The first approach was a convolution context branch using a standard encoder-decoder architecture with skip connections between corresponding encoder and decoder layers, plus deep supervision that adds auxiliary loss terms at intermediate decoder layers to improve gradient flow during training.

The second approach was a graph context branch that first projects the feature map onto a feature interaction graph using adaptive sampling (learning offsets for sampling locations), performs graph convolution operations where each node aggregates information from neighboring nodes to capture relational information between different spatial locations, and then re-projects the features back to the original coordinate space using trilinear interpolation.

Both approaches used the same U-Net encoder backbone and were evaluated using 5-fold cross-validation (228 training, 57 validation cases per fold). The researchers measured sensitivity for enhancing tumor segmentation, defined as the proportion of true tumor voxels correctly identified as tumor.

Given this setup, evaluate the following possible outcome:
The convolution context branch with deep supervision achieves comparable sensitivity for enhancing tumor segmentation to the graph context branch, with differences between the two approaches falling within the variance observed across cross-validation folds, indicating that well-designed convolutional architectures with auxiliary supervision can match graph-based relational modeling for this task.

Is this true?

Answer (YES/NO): NO